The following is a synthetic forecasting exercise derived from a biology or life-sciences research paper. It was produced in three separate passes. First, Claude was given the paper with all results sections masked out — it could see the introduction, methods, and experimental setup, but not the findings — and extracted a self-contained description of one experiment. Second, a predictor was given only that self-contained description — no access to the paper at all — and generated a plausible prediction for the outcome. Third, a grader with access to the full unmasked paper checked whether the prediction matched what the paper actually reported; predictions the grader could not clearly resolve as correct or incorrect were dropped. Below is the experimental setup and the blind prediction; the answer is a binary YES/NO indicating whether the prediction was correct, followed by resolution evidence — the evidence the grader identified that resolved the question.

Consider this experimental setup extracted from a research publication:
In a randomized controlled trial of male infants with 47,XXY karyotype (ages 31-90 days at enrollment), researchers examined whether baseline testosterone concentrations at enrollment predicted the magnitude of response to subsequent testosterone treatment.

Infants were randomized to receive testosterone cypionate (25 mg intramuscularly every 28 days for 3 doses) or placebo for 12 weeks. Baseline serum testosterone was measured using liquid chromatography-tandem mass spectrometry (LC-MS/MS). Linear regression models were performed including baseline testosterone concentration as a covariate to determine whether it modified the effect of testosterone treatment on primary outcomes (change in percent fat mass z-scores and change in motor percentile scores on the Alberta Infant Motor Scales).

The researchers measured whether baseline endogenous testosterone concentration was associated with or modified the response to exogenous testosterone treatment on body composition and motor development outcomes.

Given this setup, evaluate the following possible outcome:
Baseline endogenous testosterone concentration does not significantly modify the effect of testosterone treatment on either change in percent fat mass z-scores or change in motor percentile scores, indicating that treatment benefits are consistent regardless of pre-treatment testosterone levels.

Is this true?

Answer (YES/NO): YES